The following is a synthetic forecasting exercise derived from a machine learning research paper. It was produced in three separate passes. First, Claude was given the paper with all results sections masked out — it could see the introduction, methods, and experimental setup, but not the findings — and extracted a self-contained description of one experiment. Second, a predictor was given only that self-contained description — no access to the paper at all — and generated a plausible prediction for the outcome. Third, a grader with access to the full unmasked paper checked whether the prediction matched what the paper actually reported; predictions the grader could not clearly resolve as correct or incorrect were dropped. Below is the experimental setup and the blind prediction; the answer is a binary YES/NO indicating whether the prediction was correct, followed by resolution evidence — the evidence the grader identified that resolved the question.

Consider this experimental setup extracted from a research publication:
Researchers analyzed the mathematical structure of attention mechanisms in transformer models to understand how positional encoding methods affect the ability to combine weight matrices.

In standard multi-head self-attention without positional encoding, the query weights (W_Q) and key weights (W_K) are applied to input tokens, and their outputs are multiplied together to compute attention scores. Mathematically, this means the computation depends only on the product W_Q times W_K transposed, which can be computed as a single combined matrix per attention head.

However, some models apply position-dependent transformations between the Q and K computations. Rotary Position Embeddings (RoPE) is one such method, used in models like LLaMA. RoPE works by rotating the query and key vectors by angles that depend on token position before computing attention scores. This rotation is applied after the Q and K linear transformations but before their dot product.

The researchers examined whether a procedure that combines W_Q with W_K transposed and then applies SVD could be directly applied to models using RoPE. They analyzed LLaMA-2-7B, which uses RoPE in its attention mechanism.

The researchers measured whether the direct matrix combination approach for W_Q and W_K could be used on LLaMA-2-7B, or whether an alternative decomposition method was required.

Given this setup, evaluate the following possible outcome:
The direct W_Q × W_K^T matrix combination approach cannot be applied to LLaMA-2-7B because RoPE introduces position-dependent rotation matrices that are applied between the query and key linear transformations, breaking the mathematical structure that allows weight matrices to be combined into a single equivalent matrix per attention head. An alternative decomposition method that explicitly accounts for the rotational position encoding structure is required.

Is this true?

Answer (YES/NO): NO